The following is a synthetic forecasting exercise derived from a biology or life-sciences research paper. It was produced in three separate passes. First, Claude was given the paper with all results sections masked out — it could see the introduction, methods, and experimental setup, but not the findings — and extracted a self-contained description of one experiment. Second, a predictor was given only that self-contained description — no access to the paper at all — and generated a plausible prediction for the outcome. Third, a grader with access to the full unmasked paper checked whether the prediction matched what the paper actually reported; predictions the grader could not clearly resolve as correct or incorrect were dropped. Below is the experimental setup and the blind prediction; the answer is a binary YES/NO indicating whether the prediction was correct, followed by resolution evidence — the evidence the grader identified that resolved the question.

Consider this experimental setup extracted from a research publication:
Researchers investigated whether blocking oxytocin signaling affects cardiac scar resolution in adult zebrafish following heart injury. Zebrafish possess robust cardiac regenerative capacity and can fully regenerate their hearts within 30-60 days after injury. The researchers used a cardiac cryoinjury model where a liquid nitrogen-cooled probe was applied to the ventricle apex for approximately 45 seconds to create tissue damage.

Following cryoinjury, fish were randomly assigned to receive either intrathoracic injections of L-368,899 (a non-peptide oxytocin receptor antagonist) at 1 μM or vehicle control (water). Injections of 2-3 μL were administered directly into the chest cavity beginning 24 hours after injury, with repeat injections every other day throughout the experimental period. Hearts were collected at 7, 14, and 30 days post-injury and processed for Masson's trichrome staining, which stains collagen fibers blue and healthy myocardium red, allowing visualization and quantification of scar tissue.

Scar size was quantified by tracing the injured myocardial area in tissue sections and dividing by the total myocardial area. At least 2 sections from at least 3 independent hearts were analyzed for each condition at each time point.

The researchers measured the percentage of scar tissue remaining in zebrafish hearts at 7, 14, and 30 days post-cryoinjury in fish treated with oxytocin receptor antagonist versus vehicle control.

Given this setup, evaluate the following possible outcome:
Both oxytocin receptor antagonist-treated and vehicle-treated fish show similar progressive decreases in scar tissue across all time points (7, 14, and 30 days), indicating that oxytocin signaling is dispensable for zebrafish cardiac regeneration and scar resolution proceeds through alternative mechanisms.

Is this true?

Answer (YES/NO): NO